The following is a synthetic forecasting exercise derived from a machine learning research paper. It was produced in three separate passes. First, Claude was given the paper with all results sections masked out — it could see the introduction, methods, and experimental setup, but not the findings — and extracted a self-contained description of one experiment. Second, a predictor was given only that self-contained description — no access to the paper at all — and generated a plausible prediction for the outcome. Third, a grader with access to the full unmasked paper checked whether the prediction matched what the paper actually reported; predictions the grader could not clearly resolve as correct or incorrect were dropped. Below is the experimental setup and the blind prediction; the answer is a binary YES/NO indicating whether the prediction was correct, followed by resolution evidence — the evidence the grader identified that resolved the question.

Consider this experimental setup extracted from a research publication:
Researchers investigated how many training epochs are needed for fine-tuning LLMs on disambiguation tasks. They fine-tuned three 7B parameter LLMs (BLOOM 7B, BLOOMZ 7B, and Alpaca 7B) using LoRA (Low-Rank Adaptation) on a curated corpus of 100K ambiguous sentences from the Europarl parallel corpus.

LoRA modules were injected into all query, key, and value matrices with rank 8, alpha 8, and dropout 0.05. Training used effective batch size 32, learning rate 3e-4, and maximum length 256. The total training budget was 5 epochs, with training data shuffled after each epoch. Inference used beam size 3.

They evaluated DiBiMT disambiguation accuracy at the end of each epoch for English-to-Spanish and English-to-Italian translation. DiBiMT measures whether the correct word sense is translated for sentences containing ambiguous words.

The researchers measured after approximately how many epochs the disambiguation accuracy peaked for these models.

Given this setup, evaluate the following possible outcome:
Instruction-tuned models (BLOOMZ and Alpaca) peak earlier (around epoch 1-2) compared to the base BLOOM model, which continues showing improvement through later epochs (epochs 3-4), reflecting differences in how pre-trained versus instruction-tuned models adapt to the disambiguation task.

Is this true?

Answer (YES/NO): NO